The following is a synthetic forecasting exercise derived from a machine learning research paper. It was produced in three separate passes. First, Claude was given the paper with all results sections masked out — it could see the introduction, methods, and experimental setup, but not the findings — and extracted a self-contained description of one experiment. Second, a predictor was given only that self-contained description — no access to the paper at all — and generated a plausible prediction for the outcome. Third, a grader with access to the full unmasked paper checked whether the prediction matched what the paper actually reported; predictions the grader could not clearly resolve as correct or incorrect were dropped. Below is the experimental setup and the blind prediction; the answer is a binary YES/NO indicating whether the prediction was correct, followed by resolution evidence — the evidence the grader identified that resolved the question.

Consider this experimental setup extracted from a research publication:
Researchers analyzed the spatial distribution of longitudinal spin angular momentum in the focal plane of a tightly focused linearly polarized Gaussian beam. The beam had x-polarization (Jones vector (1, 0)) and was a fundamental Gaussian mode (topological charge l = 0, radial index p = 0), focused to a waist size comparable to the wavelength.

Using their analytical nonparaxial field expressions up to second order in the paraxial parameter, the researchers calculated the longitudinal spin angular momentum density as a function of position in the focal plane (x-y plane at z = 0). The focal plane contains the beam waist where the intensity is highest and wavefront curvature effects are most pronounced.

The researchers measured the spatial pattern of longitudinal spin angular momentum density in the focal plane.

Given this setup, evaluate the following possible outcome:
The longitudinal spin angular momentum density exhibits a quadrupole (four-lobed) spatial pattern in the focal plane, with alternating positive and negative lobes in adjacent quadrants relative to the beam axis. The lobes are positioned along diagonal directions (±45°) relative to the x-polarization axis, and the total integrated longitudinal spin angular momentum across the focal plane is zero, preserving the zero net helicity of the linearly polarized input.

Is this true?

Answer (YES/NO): NO